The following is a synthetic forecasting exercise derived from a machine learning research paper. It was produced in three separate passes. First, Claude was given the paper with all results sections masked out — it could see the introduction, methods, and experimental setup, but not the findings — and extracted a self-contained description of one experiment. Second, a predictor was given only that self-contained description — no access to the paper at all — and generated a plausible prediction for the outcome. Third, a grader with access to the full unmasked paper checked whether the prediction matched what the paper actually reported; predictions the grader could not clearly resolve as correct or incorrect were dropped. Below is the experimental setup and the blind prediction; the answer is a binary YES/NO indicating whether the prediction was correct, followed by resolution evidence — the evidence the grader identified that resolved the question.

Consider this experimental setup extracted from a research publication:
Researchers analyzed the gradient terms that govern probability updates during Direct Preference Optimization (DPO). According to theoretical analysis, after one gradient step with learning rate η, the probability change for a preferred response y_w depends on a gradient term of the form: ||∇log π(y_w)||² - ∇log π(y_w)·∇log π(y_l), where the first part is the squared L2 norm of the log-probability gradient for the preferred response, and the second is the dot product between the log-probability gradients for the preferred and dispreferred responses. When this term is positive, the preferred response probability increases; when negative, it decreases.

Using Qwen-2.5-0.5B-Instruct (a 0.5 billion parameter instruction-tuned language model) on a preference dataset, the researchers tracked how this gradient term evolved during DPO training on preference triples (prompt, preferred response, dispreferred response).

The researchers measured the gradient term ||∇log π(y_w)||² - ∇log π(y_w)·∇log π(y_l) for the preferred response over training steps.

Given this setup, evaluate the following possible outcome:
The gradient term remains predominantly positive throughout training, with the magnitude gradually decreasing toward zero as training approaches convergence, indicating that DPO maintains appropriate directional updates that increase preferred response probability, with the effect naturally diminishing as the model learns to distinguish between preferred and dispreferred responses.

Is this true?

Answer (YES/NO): NO